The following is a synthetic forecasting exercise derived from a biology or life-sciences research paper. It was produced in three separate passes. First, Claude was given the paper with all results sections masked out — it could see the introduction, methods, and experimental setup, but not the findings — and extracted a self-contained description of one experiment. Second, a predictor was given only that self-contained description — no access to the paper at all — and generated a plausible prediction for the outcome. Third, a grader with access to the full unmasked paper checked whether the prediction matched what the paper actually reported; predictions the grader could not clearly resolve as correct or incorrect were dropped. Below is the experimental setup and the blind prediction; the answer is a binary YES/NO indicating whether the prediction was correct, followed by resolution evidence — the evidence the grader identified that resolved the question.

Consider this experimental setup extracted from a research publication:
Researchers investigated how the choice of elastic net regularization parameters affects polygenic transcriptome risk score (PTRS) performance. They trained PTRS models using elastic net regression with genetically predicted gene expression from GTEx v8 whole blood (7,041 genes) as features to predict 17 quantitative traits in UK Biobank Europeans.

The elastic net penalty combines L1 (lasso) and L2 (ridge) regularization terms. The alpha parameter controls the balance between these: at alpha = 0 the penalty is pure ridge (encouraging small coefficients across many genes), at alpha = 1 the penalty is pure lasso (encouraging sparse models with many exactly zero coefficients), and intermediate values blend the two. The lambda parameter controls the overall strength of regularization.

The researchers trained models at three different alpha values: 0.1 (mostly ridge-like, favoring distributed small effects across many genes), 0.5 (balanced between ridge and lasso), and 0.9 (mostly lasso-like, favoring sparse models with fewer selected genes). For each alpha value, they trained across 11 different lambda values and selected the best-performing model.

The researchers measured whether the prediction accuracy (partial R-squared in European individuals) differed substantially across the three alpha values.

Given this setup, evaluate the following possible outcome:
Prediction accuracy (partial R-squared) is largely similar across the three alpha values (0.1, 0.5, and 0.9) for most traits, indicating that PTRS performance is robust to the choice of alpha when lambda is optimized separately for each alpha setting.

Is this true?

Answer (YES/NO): YES